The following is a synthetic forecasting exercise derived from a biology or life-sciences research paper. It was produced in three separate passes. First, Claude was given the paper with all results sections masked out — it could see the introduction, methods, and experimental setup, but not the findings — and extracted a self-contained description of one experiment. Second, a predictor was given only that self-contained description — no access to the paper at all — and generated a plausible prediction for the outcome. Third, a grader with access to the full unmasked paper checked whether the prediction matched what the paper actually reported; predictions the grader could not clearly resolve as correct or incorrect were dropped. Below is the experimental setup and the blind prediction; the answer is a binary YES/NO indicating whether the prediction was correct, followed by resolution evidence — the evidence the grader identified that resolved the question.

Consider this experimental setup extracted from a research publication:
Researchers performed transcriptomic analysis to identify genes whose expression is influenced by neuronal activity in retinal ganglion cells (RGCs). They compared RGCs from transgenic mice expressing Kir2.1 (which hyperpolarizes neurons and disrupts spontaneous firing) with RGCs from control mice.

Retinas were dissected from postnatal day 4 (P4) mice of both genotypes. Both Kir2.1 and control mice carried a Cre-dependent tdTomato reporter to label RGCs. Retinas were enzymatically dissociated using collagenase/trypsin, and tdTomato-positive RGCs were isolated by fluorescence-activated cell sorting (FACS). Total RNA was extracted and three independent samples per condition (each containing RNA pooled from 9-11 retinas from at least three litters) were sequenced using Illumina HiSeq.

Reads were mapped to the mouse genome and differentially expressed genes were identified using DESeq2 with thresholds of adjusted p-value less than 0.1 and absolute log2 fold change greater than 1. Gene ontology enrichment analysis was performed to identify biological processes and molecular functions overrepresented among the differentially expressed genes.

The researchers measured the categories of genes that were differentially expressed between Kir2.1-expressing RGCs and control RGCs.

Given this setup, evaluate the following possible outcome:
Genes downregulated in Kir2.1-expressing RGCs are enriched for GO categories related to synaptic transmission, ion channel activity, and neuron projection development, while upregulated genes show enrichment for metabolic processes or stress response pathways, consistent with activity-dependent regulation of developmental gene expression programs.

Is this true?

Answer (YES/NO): NO